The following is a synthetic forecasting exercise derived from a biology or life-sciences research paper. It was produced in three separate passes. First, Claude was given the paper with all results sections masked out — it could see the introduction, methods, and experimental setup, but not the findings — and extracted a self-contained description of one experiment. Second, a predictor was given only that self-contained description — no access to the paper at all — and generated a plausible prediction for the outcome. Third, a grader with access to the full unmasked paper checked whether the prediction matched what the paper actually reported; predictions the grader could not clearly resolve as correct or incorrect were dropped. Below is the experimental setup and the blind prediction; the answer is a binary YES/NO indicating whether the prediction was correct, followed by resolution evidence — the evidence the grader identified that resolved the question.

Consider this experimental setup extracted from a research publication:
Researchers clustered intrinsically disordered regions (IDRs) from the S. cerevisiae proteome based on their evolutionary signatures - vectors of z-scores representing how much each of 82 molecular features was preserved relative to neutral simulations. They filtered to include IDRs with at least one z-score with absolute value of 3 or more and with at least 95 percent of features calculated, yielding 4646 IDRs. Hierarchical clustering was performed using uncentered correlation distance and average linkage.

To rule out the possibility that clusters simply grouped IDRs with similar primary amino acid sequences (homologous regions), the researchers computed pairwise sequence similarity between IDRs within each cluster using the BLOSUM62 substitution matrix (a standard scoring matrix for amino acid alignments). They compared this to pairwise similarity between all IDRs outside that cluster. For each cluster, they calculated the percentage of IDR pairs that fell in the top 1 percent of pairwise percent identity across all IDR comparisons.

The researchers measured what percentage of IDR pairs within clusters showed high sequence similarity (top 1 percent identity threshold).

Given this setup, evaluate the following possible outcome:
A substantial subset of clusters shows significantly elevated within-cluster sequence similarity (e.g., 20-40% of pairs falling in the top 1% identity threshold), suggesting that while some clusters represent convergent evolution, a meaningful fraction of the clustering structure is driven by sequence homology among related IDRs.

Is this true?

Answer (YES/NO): NO